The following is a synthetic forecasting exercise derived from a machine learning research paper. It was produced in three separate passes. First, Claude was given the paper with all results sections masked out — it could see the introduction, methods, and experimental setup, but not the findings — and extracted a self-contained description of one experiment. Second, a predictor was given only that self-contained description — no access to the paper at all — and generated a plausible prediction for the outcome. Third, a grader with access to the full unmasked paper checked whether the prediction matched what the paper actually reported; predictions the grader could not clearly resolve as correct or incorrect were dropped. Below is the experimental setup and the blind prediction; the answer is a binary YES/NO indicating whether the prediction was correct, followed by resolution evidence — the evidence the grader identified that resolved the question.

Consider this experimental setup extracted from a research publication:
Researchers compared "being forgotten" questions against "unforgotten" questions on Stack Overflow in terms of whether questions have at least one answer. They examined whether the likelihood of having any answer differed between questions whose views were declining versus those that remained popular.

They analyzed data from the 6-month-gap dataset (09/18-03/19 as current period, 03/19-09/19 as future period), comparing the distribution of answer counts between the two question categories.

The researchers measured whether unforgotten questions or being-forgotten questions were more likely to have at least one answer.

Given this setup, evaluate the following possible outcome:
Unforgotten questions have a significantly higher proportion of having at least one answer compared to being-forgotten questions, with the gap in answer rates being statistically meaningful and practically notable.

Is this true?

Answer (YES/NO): YES